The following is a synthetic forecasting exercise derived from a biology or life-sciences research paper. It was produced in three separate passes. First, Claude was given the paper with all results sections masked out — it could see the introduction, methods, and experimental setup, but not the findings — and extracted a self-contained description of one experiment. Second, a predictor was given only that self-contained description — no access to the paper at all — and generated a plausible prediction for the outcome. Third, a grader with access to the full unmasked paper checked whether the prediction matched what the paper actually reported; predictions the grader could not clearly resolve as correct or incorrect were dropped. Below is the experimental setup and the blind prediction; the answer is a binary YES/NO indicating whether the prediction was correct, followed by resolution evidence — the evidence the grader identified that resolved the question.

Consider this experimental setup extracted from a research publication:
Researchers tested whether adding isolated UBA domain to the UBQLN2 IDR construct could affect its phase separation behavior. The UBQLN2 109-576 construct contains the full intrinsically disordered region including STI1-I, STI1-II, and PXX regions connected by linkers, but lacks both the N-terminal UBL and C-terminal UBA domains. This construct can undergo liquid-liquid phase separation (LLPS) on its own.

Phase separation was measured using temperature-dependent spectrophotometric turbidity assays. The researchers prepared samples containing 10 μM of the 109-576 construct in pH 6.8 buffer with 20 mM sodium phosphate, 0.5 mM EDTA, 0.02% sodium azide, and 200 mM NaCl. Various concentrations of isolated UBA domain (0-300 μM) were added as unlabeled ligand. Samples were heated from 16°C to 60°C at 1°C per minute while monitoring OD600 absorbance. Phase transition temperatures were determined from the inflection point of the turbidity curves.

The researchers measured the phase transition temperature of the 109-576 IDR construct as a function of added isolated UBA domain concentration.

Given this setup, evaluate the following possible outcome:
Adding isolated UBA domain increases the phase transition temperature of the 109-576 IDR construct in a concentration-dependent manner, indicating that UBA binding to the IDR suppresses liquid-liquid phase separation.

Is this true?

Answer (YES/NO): NO